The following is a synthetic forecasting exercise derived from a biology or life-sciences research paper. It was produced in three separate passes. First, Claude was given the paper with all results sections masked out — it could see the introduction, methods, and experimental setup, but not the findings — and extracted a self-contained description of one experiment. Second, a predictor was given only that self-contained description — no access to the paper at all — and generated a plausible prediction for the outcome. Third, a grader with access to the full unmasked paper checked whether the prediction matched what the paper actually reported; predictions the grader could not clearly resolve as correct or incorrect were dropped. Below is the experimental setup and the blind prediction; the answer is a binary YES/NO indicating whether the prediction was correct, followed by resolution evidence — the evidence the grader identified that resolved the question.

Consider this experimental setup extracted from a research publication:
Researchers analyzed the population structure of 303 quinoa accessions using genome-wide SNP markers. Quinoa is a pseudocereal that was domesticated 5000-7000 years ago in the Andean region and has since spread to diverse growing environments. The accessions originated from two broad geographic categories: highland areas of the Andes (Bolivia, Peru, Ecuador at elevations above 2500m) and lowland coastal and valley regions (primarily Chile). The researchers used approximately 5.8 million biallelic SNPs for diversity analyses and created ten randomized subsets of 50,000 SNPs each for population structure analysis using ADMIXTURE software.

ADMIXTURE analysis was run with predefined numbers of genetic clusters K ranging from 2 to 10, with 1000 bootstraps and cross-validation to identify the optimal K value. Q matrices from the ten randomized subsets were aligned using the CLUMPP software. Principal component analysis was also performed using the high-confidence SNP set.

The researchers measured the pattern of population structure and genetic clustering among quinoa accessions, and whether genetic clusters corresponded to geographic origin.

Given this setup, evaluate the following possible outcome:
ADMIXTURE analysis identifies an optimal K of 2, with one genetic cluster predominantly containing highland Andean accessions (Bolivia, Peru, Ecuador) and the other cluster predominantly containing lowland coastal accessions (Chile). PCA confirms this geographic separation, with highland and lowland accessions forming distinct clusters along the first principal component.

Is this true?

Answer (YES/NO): NO